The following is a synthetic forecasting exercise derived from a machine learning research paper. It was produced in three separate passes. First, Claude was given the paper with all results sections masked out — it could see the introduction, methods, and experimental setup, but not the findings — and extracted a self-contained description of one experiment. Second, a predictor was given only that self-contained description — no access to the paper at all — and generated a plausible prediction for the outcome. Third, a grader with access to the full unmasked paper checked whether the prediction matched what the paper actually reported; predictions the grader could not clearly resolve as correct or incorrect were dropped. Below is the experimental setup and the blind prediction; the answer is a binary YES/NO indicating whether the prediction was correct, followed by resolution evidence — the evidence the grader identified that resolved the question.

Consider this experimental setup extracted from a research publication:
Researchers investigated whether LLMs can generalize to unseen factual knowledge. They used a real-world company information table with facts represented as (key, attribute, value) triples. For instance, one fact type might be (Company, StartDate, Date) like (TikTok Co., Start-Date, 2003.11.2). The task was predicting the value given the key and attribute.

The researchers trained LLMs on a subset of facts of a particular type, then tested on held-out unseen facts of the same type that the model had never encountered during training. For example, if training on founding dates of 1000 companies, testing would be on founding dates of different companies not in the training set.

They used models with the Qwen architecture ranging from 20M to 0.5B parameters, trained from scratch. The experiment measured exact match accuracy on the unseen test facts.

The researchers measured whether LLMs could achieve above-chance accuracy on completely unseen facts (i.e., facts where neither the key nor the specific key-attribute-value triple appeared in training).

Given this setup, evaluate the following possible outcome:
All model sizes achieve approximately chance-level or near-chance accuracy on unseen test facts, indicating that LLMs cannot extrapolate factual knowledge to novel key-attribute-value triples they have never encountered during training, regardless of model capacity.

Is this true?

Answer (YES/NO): NO